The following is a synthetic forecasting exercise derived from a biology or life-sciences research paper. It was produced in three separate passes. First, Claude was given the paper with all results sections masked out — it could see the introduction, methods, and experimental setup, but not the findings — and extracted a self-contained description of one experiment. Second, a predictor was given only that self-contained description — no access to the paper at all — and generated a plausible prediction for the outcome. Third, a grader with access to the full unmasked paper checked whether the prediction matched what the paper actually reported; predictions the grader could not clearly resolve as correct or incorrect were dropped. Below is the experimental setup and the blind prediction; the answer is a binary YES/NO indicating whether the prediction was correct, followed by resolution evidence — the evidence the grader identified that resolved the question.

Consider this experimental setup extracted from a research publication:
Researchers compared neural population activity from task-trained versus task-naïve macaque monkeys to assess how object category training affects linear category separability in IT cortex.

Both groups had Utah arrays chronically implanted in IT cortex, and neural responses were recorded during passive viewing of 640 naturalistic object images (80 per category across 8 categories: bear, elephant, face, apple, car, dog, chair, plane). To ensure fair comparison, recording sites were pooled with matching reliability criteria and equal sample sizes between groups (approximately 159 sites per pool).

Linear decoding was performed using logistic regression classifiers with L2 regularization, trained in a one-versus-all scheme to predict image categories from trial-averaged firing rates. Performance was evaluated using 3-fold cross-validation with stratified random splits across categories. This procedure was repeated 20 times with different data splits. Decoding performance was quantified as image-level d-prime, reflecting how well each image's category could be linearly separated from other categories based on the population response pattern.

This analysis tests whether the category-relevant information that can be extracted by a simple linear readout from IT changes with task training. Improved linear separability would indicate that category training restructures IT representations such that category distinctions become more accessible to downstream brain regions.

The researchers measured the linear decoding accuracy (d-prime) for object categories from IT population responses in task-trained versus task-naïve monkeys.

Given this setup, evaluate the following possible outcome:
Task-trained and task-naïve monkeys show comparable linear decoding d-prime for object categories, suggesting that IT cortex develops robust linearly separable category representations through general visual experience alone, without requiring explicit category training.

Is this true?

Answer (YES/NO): NO